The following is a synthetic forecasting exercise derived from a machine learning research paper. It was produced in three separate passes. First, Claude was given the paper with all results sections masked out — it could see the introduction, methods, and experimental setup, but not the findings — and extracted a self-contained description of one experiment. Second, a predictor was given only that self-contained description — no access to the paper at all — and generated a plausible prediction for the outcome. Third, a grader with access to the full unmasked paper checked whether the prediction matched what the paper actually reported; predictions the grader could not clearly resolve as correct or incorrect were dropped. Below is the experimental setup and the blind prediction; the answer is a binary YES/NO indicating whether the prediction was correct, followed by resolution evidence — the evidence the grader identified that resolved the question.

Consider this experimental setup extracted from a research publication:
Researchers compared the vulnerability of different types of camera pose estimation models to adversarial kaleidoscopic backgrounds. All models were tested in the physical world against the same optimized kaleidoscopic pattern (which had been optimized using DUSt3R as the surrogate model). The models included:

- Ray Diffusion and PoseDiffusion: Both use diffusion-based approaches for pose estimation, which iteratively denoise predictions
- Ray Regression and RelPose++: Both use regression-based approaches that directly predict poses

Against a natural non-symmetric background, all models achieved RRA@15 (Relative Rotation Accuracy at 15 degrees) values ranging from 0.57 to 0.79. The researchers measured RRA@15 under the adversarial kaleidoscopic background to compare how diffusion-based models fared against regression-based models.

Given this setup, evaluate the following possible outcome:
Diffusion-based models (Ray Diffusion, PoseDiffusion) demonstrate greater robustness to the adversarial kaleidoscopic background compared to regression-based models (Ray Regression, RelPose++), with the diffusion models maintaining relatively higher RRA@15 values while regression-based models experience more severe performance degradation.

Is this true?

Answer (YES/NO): NO